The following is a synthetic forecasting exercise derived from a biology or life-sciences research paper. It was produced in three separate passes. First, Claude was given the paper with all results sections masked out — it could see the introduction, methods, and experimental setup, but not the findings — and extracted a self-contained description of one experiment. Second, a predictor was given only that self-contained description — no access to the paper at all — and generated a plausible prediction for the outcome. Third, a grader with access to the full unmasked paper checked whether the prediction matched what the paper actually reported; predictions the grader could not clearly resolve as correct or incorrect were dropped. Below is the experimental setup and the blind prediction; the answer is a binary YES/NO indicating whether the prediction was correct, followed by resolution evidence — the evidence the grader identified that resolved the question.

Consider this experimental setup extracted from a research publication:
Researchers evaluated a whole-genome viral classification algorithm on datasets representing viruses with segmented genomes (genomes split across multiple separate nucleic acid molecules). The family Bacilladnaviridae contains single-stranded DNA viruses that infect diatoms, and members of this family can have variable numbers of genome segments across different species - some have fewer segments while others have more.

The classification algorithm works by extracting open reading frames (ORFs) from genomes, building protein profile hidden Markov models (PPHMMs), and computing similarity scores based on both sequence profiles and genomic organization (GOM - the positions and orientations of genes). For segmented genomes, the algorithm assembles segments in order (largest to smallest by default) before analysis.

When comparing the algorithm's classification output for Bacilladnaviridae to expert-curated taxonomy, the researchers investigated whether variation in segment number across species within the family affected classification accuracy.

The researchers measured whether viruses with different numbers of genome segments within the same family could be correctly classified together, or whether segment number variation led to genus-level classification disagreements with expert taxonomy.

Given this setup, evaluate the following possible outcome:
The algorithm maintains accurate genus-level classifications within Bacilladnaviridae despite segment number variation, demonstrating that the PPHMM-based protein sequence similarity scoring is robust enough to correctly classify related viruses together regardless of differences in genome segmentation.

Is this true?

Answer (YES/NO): NO